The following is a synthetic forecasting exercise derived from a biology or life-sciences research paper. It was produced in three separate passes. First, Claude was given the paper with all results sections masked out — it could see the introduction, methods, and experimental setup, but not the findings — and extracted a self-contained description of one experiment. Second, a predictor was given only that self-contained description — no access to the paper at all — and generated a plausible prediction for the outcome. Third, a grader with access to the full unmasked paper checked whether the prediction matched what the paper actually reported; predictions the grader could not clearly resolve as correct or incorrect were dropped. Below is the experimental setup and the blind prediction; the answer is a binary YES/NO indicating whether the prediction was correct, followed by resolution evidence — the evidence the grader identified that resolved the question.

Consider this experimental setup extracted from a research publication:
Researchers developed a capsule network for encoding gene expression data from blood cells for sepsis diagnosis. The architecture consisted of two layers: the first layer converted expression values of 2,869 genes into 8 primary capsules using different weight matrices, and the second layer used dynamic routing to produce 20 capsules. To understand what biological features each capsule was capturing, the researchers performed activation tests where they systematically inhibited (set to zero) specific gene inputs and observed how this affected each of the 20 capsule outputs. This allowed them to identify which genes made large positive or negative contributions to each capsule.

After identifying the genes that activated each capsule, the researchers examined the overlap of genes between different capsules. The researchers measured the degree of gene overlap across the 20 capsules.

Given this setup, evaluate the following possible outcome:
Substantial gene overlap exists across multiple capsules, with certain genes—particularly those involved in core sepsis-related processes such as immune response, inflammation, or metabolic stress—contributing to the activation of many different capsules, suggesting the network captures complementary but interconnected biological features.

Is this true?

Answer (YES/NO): NO